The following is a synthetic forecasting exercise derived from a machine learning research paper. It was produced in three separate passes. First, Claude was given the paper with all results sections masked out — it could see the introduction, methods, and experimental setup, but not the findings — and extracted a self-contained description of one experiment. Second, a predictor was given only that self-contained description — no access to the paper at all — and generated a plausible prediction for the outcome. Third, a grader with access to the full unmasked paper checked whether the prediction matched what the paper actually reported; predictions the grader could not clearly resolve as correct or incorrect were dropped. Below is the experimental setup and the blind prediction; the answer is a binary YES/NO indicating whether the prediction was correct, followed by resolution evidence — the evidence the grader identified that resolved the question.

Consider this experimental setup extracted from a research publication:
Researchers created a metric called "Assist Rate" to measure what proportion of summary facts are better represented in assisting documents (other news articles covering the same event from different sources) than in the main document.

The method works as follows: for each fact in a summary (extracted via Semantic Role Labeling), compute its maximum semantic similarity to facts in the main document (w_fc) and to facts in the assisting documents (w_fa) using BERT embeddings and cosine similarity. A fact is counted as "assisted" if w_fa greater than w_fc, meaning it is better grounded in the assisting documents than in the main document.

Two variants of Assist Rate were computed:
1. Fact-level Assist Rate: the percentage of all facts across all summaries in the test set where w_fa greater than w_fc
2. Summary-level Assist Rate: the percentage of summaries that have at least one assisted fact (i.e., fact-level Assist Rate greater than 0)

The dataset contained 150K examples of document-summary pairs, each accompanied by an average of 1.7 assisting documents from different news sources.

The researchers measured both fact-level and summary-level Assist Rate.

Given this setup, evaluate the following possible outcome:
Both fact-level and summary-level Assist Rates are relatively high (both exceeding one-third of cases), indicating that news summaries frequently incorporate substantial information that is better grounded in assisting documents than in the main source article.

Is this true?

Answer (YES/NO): NO